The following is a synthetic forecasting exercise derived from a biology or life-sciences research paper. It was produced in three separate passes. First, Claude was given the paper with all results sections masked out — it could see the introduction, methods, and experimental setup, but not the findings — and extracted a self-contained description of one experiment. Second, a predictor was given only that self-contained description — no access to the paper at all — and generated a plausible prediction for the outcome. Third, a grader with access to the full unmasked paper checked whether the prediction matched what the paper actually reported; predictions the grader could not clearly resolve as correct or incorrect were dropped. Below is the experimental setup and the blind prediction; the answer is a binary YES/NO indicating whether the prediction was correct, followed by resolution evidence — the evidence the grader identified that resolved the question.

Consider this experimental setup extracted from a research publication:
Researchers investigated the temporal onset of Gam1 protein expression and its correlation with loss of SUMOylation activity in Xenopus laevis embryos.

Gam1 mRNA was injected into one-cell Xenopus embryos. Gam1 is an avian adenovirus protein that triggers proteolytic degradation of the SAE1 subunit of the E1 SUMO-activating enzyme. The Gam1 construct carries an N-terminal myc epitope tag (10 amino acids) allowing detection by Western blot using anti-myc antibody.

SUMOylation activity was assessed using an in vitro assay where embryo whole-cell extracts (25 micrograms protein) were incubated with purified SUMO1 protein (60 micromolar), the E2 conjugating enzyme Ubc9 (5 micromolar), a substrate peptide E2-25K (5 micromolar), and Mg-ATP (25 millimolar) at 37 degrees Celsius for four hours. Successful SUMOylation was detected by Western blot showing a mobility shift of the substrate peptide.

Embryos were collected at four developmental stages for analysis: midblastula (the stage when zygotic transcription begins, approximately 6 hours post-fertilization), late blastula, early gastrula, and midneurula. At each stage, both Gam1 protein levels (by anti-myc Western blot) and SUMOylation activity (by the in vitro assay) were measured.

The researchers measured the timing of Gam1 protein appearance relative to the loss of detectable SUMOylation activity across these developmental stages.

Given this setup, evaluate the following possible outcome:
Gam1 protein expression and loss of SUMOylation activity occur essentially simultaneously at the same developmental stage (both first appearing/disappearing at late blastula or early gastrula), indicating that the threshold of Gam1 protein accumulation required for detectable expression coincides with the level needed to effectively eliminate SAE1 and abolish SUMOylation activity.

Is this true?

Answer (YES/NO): NO